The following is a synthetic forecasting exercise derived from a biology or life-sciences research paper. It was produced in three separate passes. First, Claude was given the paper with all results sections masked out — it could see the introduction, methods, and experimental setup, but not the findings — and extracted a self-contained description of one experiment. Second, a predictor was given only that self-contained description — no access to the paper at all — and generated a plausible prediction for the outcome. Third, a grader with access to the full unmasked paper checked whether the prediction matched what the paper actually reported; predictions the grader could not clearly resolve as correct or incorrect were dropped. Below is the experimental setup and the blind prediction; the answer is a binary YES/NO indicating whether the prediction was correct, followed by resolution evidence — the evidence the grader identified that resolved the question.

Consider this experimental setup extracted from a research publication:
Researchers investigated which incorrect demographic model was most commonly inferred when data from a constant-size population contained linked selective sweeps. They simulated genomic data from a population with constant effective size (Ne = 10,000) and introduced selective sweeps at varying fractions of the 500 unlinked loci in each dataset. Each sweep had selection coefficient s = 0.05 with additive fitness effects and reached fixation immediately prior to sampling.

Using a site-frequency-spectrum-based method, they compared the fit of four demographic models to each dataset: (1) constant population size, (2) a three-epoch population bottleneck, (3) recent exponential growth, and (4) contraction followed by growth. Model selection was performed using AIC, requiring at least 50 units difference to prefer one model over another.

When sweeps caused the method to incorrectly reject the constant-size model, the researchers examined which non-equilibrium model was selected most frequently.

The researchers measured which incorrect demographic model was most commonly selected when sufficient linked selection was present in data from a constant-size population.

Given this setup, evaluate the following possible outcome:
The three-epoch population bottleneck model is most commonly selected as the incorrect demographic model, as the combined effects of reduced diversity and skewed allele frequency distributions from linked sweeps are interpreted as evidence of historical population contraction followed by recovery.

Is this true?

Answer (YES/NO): YES